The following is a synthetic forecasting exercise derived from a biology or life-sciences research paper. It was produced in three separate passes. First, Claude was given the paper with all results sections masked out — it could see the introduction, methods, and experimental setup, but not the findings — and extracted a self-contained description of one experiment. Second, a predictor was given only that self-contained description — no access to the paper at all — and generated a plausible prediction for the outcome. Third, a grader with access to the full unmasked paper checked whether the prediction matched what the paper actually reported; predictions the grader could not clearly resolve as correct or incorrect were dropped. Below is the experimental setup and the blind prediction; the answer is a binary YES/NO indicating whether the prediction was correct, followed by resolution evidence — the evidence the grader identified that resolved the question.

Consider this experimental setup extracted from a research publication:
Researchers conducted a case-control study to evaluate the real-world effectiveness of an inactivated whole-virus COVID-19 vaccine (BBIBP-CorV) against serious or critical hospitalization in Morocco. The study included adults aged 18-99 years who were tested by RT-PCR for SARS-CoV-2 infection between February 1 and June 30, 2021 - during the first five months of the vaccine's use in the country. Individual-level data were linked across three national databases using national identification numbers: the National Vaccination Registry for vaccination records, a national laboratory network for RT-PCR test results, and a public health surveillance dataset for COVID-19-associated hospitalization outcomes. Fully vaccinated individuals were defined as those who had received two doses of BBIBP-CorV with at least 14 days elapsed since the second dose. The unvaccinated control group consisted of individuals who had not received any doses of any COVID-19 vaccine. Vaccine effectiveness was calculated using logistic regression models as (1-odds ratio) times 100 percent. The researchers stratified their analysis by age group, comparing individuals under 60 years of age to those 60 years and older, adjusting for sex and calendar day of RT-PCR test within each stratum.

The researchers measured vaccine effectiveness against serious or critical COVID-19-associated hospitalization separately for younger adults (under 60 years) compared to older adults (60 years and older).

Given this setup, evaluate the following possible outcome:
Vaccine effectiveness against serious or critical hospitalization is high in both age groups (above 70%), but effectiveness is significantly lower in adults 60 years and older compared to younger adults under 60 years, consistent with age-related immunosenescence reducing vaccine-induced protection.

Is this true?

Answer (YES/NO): NO